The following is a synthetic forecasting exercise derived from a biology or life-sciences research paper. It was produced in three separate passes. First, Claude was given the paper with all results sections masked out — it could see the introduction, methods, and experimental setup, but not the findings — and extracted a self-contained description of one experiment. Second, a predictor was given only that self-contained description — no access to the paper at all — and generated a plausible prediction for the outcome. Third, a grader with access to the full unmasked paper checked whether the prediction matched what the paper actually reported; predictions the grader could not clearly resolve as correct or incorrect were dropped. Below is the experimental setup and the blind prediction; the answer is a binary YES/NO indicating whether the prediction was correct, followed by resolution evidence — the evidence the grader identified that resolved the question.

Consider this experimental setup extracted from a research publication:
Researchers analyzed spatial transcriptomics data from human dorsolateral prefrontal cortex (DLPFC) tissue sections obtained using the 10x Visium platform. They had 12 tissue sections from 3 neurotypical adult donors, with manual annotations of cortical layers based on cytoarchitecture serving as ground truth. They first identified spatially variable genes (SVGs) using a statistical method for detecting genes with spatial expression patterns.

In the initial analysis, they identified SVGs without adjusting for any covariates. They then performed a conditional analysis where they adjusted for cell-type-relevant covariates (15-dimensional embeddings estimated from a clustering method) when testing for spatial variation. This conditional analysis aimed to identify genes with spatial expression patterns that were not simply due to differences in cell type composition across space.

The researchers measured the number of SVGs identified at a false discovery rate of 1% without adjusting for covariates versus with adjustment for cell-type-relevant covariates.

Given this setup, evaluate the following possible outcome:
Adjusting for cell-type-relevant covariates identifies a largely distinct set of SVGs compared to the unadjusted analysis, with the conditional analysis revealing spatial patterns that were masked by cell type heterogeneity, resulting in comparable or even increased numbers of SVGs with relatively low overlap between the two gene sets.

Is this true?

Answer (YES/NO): NO